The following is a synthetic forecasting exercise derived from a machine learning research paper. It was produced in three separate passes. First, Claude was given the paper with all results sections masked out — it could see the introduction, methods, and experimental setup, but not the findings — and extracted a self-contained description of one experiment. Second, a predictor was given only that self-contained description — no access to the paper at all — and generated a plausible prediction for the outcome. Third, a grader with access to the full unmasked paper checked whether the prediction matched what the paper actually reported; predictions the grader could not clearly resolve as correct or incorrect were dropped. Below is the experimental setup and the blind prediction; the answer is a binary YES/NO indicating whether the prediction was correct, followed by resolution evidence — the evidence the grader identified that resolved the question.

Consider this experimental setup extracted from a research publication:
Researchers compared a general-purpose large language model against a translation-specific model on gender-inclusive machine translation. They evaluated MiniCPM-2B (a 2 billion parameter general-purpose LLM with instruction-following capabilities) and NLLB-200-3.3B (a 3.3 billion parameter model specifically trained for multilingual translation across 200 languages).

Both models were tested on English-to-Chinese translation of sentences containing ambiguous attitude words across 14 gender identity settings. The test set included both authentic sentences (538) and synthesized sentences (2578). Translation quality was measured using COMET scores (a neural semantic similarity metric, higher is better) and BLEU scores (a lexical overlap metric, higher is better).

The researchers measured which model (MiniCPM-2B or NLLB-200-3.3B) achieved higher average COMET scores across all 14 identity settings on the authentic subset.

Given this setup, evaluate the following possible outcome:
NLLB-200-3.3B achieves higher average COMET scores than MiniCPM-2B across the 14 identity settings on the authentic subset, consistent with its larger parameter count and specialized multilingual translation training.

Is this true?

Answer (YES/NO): NO